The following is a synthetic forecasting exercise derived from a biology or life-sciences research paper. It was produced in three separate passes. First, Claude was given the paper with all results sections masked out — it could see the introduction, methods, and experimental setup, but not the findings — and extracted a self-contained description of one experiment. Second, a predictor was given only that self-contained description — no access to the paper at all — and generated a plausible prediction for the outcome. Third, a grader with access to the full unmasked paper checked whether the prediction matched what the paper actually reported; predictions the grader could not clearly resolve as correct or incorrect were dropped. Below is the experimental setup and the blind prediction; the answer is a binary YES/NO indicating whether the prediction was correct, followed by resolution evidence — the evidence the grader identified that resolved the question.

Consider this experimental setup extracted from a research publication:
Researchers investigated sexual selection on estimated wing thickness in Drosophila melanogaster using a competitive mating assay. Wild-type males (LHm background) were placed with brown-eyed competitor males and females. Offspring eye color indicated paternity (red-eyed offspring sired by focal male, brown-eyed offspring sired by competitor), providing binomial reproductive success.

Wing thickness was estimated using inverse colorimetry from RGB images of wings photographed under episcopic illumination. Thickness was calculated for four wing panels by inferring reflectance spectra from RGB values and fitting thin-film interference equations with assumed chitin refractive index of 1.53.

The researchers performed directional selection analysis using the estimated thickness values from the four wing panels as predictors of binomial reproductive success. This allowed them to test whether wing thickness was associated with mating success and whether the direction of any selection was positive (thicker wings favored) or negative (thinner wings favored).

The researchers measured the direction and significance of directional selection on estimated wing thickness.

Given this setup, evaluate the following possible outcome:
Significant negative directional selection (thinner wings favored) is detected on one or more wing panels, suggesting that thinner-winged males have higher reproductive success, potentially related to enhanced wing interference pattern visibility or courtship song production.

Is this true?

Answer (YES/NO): NO